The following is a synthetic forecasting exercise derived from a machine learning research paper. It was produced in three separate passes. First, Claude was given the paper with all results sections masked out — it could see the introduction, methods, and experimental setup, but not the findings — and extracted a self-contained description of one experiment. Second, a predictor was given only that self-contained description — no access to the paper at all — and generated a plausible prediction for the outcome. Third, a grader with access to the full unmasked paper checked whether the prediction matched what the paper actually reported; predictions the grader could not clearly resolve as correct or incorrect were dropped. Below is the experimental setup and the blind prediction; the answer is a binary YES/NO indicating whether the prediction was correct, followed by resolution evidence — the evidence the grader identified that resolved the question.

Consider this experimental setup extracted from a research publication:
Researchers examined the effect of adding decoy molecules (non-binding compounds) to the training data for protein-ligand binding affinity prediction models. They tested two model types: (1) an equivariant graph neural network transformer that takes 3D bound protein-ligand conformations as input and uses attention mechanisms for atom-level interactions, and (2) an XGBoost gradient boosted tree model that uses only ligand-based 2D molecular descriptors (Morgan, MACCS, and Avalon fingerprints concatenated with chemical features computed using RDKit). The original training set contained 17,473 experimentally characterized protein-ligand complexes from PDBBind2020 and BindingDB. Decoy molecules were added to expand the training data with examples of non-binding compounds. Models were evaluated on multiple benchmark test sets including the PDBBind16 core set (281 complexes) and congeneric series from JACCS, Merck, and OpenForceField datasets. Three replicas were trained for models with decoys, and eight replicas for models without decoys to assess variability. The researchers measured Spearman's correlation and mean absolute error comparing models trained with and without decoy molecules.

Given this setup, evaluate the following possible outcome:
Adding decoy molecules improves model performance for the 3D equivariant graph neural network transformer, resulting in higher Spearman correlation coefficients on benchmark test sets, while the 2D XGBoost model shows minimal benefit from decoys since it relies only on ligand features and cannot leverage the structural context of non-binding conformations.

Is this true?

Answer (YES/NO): NO